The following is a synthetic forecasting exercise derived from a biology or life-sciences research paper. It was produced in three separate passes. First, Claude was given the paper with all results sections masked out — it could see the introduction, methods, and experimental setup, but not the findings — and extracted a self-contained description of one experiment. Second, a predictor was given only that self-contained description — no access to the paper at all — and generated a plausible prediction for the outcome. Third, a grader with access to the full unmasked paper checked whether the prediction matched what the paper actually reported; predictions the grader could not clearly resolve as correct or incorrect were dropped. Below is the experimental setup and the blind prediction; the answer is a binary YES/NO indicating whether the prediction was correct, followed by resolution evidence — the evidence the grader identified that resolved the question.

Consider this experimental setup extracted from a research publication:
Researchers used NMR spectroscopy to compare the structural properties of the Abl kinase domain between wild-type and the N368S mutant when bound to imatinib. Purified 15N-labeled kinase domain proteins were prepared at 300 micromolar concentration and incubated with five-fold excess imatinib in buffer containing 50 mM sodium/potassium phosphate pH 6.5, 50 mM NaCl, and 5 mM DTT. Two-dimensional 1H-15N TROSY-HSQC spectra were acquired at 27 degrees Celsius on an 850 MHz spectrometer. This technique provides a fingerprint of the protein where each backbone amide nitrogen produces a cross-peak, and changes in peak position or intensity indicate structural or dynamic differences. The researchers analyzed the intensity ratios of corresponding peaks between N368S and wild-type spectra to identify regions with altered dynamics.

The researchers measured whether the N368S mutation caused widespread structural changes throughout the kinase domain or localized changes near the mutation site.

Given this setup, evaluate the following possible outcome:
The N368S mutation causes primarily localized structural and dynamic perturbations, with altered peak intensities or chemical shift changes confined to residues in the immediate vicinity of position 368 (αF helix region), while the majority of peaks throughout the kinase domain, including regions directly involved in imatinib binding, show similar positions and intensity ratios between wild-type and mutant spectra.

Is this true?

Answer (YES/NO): NO